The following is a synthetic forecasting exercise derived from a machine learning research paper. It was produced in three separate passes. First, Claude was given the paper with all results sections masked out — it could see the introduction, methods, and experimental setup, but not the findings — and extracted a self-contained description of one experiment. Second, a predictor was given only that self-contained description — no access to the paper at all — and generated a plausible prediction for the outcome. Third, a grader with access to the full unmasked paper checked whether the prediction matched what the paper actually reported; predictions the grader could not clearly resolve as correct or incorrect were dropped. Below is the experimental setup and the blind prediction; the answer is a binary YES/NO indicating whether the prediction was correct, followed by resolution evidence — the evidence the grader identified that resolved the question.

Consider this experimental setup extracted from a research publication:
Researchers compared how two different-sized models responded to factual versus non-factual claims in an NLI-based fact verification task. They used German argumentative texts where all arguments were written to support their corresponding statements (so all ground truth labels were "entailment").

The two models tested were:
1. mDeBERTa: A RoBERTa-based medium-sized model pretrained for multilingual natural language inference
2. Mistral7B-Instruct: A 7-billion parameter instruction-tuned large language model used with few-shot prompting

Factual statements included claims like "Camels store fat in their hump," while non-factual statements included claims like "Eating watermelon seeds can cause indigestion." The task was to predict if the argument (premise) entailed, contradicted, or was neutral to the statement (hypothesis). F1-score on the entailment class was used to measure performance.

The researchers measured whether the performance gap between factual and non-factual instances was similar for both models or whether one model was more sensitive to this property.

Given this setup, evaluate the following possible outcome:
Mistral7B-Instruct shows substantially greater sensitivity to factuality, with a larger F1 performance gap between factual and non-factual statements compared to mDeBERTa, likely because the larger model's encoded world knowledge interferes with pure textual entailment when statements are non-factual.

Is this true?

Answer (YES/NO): NO